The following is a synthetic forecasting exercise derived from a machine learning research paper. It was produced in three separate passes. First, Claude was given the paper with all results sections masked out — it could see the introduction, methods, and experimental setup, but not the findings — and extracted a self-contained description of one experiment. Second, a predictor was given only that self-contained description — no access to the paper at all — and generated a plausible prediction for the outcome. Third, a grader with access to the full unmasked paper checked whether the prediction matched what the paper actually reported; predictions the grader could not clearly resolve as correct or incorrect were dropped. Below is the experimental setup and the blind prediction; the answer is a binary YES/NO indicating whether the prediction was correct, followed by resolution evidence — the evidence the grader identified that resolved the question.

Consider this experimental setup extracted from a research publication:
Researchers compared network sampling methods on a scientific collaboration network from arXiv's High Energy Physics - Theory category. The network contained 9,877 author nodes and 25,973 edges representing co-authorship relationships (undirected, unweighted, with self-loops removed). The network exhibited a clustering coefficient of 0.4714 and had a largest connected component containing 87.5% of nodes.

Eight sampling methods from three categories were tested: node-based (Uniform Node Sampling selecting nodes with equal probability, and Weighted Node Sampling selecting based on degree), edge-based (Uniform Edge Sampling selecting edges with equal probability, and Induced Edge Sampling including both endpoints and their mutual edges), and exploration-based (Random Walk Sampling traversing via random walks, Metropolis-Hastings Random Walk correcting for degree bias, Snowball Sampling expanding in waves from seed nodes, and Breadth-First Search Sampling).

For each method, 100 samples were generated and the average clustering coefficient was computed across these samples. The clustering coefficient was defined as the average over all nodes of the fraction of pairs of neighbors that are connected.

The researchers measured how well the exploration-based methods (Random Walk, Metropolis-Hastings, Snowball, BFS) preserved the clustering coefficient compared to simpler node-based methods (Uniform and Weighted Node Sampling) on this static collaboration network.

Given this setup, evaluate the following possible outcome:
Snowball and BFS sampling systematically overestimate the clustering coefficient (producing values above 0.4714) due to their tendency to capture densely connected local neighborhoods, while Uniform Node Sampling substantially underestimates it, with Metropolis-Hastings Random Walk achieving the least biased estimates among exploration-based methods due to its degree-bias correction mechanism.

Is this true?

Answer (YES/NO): NO